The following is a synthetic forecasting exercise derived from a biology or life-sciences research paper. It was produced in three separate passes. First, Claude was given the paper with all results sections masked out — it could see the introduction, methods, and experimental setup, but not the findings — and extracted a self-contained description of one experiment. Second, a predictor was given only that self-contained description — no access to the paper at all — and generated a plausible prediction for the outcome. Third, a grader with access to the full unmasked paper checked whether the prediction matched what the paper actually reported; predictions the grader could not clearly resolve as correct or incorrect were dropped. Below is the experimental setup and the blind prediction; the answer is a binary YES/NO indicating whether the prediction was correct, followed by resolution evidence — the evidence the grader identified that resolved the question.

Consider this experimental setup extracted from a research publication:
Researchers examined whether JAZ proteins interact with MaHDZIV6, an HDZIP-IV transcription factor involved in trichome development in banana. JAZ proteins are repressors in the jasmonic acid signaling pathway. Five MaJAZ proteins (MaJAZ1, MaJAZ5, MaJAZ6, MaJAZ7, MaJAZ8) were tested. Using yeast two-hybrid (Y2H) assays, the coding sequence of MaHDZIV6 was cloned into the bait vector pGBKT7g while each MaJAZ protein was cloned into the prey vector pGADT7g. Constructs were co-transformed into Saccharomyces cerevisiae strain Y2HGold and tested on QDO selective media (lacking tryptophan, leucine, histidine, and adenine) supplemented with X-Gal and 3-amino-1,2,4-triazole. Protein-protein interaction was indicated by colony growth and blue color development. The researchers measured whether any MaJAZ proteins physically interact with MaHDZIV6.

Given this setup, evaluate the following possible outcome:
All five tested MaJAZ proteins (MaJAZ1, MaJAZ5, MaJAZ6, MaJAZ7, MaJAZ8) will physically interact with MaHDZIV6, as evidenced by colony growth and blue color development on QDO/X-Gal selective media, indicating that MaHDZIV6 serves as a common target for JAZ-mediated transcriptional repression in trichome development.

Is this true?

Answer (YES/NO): NO